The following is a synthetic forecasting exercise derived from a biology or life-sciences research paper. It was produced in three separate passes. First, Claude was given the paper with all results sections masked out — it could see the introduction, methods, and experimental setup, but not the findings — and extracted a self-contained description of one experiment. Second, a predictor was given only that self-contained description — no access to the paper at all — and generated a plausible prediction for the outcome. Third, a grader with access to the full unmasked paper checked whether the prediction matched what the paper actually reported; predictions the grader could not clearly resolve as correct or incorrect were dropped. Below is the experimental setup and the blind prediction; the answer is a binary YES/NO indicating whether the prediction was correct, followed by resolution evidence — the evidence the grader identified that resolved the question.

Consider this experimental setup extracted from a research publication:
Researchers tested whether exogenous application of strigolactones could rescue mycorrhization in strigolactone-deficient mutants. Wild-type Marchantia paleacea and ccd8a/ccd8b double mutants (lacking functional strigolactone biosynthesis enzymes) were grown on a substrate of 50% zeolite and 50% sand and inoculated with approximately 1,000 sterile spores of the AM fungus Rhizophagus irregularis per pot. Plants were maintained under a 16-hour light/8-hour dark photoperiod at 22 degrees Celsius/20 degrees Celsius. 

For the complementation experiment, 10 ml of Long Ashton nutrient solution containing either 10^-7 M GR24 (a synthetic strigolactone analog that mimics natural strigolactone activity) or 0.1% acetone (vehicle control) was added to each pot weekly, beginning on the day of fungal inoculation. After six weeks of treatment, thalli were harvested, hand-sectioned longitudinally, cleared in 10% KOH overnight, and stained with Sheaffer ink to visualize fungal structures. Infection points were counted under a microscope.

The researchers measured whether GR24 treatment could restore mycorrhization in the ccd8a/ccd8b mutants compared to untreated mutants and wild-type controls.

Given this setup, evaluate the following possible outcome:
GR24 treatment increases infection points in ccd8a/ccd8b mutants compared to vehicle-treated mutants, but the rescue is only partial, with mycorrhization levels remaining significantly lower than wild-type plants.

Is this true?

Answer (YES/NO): NO